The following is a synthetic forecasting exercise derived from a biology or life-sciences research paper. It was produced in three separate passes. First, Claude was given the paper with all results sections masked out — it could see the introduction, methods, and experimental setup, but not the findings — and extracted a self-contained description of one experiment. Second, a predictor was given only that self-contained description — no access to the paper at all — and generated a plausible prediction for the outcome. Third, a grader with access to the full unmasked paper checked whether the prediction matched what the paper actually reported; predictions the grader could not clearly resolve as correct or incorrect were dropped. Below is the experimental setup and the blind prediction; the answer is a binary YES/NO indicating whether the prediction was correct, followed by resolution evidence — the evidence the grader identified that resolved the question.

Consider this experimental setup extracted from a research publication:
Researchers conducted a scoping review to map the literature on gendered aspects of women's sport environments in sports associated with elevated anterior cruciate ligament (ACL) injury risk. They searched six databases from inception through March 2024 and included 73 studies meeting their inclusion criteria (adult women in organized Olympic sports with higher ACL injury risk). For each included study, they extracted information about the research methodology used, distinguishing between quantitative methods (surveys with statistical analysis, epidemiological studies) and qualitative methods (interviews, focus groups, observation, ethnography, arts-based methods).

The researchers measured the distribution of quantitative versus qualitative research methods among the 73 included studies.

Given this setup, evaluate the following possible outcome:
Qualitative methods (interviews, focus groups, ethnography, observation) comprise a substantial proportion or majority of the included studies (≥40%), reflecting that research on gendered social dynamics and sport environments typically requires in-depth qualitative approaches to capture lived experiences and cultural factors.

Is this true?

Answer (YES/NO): YES